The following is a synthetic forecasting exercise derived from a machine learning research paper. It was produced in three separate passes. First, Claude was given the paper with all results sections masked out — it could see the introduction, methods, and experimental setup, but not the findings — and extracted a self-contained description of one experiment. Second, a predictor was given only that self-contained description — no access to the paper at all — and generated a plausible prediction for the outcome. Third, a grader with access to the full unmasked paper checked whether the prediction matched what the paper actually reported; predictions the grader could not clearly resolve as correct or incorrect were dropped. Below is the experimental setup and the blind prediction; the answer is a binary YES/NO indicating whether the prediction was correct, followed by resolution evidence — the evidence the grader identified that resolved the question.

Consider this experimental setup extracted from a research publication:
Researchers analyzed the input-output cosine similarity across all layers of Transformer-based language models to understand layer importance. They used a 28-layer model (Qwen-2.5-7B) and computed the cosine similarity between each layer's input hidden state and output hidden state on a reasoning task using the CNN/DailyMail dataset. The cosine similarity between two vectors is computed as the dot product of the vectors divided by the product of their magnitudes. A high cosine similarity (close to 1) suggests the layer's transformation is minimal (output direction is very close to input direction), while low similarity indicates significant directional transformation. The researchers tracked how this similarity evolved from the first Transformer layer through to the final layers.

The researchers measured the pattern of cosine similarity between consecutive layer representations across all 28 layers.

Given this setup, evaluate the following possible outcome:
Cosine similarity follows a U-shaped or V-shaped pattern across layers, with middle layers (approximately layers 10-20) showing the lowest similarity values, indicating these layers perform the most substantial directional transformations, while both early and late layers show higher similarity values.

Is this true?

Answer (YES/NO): NO